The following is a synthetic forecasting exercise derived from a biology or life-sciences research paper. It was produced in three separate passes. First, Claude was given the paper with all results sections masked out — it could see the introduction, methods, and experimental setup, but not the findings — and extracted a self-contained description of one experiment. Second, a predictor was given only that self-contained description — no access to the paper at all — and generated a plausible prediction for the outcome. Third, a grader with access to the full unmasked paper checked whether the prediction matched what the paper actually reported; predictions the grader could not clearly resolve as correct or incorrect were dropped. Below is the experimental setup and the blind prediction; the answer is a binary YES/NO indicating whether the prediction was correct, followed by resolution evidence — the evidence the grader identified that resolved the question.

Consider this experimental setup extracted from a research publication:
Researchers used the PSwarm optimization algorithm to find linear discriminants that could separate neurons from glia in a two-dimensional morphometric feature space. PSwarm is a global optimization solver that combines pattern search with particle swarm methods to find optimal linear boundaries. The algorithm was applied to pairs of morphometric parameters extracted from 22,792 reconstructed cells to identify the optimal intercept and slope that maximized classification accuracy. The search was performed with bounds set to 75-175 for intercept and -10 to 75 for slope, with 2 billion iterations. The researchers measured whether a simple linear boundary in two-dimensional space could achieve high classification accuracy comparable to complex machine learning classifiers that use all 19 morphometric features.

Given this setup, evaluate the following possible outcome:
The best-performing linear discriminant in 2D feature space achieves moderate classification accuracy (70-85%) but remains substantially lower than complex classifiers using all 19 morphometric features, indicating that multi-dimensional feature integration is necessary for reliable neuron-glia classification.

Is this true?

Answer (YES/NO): NO